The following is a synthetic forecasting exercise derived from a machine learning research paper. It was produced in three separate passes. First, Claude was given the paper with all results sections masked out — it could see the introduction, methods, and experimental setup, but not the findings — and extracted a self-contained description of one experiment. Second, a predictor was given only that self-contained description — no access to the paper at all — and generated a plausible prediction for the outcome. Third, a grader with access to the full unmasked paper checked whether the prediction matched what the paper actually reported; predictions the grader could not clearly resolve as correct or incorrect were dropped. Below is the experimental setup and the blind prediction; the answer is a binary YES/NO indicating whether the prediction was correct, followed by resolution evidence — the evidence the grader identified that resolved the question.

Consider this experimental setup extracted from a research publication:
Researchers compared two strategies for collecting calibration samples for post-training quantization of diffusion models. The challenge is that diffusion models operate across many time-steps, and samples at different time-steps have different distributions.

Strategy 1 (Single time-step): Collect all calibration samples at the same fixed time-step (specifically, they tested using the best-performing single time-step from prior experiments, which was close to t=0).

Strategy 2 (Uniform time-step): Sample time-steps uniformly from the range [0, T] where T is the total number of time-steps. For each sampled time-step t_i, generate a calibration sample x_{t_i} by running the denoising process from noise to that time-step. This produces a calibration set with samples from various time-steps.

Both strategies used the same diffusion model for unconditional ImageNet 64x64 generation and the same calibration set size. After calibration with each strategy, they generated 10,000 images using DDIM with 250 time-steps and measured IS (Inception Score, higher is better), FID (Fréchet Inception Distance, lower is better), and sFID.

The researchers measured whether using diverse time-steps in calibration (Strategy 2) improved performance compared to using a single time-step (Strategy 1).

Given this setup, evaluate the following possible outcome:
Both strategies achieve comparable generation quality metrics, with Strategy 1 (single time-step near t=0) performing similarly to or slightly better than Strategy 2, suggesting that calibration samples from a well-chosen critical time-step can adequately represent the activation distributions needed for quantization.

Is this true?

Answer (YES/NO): NO